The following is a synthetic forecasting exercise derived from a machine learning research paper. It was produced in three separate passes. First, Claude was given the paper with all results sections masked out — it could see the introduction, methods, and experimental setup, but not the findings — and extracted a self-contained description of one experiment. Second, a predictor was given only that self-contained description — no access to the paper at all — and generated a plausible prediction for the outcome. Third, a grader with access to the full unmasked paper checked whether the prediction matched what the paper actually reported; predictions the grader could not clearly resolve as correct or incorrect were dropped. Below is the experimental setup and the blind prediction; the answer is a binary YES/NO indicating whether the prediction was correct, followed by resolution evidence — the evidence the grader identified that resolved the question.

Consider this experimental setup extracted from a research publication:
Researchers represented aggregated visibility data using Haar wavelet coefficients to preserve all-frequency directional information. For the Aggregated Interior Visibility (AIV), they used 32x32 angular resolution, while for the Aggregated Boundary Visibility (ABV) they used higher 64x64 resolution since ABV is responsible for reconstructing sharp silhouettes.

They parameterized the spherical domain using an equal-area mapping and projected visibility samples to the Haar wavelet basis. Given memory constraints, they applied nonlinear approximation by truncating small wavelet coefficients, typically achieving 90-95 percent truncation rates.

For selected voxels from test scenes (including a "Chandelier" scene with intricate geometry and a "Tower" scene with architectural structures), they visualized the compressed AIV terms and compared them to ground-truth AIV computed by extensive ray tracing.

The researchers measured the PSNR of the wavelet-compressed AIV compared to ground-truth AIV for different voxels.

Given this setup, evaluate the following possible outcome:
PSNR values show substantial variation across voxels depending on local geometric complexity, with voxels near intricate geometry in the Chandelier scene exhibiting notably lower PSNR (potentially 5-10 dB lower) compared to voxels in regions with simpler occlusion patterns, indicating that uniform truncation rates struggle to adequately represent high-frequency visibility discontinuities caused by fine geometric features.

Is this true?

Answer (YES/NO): NO